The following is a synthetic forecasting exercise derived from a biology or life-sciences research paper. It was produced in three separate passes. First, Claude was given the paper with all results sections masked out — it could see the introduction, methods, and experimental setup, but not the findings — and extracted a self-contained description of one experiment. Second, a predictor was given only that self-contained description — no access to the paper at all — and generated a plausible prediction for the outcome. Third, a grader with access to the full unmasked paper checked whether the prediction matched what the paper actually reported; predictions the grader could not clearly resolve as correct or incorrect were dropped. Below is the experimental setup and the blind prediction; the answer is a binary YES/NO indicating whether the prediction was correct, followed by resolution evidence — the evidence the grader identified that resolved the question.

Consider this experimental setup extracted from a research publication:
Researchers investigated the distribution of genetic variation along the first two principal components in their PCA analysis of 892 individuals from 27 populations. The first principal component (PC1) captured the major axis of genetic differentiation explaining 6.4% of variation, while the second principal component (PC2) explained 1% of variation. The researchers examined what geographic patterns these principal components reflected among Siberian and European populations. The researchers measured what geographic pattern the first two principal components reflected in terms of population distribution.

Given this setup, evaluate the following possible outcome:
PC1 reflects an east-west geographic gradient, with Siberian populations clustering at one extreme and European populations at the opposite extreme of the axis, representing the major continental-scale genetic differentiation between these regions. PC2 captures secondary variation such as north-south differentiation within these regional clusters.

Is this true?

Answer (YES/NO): NO